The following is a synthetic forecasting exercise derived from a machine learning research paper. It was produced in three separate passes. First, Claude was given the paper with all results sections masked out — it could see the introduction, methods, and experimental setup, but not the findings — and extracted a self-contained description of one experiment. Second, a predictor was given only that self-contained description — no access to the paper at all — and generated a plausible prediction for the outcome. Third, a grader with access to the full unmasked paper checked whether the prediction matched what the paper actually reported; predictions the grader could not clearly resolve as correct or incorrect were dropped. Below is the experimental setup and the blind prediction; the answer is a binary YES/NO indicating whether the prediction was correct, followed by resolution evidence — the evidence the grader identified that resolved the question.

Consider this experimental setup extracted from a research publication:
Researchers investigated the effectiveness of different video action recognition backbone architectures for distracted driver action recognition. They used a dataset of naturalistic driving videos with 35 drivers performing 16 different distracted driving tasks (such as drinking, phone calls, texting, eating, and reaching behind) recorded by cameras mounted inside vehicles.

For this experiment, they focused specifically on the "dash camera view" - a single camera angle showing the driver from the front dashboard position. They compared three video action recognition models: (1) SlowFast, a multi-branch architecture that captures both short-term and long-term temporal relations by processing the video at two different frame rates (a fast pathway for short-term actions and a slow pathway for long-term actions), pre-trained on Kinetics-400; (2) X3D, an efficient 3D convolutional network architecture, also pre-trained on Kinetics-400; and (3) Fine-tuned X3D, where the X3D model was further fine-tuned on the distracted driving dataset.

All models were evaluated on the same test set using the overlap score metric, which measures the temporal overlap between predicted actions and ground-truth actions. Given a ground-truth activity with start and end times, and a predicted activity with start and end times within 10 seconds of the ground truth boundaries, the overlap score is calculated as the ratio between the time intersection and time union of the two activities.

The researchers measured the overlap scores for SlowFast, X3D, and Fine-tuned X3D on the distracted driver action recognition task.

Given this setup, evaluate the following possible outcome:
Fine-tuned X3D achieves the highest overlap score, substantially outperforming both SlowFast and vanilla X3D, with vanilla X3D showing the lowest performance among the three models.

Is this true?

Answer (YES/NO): NO